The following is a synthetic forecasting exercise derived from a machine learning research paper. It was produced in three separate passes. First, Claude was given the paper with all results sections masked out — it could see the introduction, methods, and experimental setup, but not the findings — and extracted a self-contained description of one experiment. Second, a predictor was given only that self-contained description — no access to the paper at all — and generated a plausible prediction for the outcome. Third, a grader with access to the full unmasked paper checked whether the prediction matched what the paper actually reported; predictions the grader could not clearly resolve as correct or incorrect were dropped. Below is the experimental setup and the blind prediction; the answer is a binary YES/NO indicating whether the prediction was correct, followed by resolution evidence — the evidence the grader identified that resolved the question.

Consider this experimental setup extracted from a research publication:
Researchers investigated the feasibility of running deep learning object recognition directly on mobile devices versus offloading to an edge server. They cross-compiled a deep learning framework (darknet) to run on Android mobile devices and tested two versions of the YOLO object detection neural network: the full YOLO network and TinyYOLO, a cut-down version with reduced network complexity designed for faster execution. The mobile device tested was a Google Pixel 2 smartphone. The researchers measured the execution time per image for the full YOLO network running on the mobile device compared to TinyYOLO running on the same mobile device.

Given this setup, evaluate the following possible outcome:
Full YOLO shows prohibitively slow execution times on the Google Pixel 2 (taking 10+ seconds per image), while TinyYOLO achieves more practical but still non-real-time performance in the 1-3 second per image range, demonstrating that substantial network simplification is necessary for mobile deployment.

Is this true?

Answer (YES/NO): NO